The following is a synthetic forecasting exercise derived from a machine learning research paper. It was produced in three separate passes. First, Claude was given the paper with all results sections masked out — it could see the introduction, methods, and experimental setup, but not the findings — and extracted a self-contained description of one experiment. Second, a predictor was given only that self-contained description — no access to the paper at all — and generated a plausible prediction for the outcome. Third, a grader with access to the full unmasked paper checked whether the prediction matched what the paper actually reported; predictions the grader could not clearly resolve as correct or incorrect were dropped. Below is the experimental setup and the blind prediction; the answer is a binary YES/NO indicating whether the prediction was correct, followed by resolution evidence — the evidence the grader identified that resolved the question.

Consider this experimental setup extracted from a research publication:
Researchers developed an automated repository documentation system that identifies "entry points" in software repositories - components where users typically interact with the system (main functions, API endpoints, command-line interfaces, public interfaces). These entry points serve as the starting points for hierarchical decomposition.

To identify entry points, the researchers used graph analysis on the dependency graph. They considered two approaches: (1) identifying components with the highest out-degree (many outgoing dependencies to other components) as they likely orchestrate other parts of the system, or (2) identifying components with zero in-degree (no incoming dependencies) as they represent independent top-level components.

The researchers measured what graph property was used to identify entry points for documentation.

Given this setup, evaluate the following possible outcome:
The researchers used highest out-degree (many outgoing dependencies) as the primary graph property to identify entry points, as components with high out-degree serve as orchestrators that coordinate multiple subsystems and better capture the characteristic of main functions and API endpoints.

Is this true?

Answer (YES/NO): NO